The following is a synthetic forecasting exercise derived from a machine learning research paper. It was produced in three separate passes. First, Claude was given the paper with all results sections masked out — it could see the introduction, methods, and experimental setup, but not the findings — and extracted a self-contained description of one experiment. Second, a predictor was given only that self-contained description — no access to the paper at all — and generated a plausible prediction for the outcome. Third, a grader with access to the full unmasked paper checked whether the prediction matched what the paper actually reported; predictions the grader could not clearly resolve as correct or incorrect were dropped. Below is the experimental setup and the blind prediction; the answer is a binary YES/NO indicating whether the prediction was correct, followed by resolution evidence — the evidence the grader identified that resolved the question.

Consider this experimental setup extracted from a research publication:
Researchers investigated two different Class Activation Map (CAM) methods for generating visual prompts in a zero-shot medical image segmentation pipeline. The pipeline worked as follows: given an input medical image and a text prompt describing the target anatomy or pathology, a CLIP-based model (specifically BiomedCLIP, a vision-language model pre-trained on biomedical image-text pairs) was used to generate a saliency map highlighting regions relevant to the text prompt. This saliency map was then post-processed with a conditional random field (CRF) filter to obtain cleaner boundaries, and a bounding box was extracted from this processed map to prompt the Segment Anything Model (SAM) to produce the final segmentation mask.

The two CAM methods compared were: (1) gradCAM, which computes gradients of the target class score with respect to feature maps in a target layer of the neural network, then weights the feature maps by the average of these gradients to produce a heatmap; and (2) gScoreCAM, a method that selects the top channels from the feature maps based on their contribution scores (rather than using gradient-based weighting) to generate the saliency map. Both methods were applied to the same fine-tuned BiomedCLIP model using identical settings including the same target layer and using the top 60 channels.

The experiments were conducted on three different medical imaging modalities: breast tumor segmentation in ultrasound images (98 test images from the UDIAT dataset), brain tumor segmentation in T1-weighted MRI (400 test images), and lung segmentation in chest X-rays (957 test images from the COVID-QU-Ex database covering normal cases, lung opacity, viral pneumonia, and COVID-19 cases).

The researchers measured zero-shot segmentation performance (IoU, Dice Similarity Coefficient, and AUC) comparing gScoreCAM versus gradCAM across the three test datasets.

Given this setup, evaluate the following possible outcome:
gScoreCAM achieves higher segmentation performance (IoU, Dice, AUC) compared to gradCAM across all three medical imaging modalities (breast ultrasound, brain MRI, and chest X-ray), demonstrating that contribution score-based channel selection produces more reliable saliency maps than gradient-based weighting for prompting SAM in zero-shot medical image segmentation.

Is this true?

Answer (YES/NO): YES